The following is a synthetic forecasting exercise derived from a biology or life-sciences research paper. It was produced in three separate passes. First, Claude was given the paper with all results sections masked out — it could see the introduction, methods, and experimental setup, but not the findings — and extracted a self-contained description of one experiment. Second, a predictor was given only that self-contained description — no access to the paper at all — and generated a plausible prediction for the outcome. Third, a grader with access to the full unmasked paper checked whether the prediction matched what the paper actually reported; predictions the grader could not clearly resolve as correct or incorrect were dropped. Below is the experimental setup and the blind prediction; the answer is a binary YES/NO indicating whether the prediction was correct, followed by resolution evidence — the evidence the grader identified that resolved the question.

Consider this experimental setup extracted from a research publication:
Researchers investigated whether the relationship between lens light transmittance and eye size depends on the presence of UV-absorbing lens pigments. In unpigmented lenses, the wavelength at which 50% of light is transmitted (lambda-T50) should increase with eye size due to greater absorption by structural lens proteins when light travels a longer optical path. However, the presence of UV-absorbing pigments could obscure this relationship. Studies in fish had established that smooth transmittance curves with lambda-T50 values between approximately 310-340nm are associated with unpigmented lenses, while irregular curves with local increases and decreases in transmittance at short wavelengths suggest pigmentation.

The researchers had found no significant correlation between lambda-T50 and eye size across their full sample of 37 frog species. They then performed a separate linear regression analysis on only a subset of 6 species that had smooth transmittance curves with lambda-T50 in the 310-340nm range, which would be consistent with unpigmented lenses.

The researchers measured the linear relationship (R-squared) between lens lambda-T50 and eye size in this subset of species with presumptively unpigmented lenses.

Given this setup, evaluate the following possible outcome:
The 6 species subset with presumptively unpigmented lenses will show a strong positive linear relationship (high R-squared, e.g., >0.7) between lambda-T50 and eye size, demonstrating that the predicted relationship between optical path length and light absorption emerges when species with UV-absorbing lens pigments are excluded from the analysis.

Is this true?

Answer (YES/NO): YES